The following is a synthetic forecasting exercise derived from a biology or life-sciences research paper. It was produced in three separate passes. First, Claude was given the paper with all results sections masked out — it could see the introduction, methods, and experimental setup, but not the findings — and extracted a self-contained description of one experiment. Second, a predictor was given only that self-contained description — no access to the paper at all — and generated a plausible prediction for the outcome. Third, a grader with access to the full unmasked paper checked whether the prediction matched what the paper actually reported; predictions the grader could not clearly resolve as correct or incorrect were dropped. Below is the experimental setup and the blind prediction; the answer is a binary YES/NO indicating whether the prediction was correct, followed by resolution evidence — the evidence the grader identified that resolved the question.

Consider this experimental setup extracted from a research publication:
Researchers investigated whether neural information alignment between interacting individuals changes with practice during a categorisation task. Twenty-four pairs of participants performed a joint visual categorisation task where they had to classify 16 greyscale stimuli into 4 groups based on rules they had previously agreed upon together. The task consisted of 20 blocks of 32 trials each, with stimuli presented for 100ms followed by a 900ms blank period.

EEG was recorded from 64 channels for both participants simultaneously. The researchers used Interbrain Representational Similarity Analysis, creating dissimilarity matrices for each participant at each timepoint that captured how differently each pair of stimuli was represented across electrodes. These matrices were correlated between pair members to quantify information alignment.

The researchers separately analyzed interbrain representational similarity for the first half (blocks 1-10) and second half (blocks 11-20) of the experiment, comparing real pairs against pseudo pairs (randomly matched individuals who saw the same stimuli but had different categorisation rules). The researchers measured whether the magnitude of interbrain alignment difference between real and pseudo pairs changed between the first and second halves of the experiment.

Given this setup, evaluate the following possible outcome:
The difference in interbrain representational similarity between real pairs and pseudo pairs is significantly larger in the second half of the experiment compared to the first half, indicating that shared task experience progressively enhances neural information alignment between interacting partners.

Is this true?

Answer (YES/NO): YES